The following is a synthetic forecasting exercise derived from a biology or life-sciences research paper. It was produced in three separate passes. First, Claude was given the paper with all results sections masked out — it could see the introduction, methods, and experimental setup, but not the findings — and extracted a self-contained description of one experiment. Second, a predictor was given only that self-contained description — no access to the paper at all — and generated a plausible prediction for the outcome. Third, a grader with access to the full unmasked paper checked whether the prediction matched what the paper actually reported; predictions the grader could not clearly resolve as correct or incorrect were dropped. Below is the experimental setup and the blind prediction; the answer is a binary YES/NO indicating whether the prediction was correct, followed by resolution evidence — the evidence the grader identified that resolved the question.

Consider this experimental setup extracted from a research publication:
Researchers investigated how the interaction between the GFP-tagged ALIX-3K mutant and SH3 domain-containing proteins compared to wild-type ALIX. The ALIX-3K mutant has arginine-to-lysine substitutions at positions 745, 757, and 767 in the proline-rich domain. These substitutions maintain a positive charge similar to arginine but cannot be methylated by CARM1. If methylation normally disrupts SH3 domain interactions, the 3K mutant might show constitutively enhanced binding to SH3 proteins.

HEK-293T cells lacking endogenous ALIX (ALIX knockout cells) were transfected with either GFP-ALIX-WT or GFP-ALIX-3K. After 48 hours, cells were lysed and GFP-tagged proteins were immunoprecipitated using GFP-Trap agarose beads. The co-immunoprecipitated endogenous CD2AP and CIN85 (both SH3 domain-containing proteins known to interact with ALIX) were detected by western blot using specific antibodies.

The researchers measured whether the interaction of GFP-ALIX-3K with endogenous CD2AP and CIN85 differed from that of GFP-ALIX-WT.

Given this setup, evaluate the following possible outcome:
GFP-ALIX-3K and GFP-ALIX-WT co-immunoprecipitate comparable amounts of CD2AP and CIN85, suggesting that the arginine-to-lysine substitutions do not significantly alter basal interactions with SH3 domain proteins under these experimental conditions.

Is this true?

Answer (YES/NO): NO